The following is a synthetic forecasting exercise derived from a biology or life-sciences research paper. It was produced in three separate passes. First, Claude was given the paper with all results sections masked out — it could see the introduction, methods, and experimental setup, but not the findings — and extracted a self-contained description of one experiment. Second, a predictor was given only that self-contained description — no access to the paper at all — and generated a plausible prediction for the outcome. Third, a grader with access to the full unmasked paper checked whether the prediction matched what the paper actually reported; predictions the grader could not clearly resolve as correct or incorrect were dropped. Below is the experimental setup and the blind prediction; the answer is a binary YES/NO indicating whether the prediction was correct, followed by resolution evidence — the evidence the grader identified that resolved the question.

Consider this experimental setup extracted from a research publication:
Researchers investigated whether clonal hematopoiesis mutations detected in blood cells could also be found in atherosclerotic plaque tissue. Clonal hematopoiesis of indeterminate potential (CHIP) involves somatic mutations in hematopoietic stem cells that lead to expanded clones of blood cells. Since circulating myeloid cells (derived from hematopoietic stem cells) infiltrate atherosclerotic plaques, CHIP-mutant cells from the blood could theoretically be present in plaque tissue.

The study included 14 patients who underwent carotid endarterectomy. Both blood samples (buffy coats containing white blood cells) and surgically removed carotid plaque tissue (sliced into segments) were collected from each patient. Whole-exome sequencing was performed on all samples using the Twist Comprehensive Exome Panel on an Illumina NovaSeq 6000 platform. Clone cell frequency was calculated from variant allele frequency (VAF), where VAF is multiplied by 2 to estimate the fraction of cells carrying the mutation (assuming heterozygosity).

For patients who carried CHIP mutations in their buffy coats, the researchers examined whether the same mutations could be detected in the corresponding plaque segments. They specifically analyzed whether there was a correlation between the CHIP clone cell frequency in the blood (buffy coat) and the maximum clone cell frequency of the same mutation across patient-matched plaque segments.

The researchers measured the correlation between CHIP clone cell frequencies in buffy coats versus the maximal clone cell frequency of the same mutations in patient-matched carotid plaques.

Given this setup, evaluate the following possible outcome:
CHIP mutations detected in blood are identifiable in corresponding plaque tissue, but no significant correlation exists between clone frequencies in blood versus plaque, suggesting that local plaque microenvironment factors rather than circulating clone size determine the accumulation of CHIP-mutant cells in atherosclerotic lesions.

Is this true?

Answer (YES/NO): NO